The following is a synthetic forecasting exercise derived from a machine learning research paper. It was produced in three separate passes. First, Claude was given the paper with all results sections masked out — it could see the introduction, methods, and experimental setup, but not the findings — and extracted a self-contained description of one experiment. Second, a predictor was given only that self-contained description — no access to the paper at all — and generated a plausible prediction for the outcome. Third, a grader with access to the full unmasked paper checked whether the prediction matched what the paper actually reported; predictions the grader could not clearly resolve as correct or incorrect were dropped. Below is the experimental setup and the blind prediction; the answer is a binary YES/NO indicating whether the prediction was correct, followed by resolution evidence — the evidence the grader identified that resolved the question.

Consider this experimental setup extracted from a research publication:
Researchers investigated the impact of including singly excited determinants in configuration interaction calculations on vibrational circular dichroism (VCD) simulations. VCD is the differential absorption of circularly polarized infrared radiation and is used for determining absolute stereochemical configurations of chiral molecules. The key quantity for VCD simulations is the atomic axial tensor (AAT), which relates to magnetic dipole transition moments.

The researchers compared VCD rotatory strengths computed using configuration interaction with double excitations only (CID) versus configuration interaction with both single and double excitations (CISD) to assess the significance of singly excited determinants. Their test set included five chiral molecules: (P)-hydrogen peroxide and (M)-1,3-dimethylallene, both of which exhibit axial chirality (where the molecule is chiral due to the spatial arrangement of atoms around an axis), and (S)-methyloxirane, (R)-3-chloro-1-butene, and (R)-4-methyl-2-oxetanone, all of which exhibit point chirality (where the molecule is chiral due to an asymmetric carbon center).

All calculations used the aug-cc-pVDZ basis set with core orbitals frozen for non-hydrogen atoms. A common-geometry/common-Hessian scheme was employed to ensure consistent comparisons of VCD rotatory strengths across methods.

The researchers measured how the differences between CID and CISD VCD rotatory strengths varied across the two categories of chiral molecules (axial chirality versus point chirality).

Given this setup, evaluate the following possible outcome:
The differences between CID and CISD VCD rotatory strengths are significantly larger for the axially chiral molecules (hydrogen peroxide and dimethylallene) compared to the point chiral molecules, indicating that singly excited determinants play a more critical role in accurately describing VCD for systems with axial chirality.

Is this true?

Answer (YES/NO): YES